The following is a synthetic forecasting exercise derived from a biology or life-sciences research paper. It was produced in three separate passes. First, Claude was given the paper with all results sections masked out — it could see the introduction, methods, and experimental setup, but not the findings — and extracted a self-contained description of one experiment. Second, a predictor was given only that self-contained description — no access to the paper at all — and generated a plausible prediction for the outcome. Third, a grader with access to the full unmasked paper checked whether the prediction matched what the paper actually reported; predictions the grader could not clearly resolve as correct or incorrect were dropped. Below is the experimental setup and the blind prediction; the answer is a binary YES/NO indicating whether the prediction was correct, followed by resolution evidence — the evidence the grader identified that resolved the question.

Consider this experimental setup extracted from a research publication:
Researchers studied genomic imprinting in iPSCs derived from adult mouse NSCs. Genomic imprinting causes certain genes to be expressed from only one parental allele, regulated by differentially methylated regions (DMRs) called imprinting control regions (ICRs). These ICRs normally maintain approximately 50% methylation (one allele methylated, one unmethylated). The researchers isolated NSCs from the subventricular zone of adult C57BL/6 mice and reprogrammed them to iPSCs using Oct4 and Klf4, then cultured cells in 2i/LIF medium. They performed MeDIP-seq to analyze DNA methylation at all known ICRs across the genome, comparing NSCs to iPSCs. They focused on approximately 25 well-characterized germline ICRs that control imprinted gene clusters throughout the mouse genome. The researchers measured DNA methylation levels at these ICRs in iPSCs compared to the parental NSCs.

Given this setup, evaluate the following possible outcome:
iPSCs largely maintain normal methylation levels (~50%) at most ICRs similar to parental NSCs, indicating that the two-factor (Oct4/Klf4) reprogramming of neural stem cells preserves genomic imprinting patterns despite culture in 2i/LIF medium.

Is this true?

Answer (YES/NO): NO